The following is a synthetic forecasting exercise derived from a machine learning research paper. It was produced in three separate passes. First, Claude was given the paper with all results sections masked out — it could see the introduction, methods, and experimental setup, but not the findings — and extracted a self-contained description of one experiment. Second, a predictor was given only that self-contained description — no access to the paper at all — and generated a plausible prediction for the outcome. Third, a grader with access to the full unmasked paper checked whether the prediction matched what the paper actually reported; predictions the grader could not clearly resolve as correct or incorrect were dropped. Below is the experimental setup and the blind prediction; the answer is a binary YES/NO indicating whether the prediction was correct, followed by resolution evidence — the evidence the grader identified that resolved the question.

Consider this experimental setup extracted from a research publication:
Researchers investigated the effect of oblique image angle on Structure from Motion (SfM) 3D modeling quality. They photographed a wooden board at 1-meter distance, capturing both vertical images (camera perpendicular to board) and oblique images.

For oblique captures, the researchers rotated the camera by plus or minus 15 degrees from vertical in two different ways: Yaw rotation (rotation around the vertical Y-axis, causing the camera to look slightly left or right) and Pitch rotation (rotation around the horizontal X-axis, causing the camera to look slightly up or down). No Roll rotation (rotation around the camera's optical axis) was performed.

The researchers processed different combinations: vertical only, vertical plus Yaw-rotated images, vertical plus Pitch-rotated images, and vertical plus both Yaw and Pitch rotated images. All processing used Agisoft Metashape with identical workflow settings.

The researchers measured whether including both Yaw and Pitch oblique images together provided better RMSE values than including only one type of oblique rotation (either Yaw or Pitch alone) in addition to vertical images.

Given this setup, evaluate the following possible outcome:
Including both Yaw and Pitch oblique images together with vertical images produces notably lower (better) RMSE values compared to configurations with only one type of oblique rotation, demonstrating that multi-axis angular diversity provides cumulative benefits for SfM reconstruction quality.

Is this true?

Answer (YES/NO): NO